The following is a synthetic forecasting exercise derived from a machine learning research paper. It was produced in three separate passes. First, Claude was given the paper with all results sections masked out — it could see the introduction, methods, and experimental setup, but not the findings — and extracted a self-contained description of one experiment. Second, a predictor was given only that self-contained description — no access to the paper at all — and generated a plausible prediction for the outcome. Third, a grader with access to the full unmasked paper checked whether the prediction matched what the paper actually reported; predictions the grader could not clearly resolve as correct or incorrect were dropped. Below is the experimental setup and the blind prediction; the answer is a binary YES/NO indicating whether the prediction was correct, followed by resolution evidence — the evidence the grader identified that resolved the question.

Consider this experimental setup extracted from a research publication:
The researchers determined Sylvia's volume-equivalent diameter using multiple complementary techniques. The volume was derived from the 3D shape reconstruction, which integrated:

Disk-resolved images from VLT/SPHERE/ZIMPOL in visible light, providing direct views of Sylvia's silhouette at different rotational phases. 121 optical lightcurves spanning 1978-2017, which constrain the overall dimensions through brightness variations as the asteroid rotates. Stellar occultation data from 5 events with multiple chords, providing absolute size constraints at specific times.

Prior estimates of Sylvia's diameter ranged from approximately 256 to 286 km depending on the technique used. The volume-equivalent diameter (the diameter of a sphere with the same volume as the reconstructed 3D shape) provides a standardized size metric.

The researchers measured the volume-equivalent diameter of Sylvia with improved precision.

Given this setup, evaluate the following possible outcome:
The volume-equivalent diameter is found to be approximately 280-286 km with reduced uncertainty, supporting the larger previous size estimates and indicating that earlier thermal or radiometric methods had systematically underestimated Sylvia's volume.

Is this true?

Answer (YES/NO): NO